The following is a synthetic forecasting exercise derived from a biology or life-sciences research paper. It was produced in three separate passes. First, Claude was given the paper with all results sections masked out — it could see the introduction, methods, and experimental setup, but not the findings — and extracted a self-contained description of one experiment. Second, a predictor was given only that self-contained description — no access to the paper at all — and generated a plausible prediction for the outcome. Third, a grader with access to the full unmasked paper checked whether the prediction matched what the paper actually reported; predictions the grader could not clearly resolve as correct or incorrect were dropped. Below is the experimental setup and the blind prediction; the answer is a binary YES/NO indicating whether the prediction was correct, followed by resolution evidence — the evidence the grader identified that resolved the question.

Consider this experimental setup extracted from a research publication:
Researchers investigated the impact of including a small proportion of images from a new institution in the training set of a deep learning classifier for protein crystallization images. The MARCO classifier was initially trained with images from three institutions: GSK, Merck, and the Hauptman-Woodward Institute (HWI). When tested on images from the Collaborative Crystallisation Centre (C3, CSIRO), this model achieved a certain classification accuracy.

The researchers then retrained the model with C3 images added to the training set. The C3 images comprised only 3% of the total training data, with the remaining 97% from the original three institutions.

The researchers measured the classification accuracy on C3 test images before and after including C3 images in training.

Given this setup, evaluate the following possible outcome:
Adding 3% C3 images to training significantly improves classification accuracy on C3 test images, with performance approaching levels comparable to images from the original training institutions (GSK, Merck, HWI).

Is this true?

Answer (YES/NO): YES